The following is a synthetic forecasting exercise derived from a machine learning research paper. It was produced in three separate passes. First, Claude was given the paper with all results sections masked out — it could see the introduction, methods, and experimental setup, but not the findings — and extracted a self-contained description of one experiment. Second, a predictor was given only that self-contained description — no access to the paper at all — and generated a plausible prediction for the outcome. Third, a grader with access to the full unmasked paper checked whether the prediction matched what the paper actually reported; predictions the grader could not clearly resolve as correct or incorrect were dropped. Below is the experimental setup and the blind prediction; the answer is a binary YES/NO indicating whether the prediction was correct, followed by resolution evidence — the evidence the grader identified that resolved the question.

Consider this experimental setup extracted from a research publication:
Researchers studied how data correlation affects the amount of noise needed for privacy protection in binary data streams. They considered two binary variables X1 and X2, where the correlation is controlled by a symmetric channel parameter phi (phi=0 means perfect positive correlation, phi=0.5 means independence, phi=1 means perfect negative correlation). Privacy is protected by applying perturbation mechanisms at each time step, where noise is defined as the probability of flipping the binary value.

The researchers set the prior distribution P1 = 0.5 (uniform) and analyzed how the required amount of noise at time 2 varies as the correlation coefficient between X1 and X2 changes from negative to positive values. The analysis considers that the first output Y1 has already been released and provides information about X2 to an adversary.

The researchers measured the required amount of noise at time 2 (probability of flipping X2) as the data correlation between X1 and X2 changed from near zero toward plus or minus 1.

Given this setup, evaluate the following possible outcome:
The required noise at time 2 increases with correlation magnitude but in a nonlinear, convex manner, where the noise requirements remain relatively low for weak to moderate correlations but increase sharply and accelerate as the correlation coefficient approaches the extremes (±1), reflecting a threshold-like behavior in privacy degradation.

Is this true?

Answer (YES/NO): NO